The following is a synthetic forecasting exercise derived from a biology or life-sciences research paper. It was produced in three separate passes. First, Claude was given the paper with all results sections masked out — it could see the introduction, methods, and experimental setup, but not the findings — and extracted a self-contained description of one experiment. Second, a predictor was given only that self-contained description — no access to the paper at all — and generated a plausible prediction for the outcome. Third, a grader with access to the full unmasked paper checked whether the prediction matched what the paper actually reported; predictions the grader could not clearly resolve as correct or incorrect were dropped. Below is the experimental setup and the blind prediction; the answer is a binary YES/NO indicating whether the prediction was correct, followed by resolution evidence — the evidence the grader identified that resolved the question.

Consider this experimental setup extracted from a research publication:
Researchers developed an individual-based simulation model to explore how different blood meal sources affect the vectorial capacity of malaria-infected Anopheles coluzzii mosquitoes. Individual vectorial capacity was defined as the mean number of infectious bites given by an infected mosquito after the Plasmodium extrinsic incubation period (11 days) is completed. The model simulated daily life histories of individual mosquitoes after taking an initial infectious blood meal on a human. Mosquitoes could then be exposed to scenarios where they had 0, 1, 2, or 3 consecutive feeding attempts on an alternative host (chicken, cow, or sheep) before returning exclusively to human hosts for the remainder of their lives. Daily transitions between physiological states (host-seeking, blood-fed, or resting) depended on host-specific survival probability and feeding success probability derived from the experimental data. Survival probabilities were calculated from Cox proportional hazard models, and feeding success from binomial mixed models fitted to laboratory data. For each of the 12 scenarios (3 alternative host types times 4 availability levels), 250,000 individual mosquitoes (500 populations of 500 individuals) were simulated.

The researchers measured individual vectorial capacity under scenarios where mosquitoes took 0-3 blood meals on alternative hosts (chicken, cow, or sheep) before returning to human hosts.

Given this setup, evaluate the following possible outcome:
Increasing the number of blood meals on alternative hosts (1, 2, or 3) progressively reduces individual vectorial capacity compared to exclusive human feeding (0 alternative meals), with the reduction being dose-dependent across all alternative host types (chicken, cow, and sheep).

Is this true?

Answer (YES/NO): NO